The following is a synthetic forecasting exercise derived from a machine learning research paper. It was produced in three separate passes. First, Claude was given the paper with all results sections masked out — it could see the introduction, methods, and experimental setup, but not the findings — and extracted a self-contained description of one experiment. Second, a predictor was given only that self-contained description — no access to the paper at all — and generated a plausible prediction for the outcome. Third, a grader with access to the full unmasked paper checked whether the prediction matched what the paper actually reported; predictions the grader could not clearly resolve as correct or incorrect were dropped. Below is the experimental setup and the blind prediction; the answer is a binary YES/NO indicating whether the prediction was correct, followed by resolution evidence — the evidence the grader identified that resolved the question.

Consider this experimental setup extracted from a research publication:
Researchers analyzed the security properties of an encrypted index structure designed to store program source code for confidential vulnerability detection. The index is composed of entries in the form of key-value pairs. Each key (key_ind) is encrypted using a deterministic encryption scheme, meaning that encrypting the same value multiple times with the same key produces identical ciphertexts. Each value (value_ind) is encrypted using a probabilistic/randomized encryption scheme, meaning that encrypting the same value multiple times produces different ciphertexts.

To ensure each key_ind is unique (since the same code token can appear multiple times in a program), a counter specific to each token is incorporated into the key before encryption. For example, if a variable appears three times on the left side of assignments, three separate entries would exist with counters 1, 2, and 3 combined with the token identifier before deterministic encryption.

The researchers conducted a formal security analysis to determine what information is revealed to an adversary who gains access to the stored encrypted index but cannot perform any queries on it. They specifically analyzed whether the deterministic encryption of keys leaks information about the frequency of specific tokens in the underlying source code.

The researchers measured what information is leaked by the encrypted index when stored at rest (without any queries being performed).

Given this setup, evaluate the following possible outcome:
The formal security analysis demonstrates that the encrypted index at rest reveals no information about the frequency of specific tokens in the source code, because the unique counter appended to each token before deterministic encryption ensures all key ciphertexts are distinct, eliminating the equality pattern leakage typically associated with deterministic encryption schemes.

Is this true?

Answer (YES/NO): YES